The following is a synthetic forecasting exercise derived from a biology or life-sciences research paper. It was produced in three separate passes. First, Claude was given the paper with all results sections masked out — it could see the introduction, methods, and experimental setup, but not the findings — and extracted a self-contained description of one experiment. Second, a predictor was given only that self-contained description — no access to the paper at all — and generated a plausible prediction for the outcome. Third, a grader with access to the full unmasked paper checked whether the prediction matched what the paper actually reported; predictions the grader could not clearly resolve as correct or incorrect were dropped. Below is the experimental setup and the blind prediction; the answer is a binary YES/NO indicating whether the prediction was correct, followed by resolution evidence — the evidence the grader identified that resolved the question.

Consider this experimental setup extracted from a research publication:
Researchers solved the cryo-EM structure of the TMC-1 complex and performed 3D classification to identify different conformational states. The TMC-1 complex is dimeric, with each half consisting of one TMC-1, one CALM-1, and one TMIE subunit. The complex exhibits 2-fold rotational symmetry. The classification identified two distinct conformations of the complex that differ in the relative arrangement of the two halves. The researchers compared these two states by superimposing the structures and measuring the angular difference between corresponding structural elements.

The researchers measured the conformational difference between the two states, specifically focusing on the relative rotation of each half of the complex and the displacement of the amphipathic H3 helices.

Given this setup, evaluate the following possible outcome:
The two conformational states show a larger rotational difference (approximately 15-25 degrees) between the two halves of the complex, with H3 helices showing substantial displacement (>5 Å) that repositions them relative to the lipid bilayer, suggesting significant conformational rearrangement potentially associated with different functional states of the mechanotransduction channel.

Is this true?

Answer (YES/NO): NO